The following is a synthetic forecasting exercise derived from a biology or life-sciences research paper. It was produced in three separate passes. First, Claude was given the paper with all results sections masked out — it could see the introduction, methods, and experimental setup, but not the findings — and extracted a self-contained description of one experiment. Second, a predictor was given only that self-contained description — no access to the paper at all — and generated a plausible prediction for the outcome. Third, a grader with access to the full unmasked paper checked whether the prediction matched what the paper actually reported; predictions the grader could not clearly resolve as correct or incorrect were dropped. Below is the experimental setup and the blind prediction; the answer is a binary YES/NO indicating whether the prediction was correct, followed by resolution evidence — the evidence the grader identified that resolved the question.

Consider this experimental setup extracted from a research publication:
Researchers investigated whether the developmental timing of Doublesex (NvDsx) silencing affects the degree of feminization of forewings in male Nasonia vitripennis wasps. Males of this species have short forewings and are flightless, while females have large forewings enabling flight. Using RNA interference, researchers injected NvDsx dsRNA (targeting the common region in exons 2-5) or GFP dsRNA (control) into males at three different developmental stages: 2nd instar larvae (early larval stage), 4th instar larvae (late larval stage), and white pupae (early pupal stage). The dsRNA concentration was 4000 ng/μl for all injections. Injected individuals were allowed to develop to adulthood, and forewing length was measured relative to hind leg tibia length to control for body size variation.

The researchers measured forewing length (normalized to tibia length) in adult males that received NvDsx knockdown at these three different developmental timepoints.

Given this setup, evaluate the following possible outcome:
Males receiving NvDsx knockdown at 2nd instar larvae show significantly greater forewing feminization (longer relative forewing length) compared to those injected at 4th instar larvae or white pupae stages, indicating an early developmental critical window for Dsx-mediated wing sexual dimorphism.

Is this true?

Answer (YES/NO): YES